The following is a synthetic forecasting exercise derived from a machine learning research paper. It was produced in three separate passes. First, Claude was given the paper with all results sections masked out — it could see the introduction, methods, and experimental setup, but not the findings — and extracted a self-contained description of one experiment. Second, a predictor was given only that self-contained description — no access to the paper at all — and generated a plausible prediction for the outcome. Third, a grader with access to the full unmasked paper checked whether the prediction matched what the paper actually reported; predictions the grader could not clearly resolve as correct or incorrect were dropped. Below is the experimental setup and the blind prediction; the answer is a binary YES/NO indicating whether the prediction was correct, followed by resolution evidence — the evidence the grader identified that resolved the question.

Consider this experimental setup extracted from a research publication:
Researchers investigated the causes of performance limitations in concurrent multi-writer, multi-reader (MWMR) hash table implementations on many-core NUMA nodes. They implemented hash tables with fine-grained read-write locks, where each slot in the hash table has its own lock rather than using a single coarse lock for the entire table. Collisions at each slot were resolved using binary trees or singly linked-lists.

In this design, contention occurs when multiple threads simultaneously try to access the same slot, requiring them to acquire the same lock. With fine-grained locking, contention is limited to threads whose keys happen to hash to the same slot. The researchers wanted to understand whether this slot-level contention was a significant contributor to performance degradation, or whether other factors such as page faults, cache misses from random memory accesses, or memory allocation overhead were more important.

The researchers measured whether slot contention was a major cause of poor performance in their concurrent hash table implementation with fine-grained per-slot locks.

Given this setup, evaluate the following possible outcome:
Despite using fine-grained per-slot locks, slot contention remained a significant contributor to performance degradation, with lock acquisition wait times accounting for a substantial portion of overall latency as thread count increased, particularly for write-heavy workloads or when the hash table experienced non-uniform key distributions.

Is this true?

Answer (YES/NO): NO